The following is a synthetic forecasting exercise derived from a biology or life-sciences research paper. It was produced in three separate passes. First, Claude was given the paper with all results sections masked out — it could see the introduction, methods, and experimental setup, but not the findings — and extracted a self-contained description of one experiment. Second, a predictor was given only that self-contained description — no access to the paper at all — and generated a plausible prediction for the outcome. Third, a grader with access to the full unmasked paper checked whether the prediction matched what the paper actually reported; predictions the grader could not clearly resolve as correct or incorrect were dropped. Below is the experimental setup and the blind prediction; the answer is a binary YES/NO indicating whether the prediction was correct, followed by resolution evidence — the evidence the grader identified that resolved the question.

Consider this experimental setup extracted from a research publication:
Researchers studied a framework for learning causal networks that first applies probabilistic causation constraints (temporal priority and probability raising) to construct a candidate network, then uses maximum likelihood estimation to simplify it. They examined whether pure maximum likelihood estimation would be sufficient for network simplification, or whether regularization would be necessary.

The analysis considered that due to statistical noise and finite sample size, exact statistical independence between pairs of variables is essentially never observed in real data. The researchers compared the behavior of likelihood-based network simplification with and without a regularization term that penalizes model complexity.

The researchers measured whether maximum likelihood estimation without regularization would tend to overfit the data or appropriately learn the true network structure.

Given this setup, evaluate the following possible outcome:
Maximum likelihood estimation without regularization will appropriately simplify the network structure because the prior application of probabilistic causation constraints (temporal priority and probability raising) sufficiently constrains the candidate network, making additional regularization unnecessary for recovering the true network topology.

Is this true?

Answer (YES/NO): NO